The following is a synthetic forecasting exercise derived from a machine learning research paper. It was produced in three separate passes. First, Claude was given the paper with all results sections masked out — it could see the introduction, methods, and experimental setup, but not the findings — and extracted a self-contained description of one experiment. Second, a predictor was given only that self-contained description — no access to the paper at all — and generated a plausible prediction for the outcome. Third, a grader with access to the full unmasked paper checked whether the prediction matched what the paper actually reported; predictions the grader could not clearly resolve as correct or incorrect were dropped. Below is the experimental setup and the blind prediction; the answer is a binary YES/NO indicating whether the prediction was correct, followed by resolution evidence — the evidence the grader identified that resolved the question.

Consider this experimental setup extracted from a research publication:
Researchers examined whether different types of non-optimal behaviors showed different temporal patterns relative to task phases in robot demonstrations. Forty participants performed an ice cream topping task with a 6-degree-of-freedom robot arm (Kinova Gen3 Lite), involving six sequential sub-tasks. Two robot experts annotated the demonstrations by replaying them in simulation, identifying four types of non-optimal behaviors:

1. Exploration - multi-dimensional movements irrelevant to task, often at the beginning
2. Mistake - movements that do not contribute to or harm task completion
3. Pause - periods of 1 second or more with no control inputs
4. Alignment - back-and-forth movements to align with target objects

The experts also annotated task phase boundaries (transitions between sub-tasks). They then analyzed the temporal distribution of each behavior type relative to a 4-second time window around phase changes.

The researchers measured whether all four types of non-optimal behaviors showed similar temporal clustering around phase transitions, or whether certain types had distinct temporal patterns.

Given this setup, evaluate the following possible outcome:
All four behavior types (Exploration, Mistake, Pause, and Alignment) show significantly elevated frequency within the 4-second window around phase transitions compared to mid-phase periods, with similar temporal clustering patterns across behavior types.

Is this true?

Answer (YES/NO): NO